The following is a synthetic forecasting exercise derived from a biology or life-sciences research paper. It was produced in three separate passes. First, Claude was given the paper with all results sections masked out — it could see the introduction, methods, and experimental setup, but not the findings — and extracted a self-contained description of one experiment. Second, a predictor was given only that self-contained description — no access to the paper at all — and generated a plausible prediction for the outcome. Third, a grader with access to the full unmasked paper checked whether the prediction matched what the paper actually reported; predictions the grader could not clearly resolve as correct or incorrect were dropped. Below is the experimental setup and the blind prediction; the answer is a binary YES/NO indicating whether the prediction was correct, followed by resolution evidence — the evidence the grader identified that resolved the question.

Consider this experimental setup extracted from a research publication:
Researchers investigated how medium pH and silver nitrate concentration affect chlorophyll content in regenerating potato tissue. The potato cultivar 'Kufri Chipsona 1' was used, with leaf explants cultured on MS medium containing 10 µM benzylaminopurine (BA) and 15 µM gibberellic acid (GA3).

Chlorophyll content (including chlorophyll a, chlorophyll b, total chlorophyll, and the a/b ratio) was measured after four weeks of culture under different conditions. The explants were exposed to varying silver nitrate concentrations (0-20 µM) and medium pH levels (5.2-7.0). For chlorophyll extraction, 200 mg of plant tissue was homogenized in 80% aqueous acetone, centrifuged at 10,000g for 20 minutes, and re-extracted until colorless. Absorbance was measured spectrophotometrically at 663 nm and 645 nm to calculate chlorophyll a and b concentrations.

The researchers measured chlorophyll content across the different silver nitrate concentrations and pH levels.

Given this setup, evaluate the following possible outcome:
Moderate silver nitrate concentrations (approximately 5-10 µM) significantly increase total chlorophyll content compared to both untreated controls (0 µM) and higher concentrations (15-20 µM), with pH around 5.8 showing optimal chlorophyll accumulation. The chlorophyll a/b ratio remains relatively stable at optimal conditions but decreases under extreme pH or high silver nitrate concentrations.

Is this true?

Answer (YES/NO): NO